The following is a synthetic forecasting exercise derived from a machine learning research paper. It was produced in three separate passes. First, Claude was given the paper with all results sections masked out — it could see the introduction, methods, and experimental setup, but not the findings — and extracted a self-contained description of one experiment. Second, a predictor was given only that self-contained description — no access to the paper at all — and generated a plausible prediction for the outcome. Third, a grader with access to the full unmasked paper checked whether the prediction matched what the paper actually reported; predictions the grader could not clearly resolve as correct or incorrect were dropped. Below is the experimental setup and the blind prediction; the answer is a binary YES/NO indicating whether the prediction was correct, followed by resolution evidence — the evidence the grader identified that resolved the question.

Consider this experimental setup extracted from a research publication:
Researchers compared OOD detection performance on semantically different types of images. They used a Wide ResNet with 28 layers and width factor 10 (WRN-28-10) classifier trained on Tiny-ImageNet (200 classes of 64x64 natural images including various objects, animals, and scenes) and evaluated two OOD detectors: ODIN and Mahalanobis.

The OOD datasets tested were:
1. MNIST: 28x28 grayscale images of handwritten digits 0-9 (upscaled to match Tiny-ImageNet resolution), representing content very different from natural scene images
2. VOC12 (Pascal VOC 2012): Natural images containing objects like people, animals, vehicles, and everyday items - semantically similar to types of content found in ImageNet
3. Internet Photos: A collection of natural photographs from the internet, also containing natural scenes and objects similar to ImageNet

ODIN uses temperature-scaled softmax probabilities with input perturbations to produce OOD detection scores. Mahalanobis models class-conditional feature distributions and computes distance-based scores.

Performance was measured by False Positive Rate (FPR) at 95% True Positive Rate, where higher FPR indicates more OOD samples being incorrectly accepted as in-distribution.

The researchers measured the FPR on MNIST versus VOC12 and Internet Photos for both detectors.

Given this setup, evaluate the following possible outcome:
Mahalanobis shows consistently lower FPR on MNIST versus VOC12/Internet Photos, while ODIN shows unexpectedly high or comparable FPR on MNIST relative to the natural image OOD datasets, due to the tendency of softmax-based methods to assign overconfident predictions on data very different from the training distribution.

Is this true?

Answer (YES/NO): NO